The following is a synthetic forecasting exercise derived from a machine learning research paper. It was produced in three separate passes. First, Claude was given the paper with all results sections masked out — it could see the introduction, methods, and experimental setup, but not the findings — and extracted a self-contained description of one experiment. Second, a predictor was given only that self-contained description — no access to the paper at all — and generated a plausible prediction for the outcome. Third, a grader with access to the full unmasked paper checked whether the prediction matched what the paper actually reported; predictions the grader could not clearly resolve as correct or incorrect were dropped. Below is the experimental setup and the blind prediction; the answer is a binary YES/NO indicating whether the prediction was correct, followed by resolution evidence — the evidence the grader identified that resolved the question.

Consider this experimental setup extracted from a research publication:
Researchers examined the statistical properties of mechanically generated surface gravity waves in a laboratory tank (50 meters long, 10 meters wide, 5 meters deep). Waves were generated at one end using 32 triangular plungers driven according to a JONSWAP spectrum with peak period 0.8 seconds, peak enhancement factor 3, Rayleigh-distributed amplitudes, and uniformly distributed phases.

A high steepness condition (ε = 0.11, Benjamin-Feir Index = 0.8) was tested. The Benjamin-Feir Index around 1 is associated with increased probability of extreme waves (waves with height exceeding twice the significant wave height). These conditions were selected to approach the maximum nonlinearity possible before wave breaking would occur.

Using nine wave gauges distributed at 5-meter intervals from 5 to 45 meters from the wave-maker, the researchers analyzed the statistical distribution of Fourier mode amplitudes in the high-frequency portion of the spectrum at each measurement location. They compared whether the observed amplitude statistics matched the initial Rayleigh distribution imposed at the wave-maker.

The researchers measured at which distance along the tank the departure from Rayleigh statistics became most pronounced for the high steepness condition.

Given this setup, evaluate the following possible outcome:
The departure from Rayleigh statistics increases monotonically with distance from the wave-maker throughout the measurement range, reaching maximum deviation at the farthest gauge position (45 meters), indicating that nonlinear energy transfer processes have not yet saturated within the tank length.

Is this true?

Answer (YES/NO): NO